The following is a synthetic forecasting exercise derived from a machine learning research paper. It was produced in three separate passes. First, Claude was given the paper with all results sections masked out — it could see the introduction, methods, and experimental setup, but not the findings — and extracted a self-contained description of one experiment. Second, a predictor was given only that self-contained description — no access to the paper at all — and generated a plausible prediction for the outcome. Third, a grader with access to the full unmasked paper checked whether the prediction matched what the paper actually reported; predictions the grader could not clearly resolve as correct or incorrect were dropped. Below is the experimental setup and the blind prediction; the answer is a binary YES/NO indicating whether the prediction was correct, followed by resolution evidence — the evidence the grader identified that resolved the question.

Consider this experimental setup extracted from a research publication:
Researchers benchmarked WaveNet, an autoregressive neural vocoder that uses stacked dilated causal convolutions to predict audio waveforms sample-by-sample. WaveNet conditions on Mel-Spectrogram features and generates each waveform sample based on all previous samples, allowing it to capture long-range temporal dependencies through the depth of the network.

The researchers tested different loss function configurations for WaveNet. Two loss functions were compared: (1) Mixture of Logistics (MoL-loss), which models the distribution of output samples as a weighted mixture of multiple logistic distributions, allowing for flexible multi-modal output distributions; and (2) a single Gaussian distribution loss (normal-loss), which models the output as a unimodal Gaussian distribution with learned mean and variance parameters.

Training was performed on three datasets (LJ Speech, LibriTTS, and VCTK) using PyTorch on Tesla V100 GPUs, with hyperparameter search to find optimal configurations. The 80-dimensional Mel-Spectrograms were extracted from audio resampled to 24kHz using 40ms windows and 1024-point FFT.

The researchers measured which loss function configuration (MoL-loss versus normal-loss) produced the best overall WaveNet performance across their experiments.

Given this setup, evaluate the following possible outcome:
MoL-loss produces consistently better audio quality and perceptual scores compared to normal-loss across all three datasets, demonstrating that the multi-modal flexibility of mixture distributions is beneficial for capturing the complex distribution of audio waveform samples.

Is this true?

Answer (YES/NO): NO